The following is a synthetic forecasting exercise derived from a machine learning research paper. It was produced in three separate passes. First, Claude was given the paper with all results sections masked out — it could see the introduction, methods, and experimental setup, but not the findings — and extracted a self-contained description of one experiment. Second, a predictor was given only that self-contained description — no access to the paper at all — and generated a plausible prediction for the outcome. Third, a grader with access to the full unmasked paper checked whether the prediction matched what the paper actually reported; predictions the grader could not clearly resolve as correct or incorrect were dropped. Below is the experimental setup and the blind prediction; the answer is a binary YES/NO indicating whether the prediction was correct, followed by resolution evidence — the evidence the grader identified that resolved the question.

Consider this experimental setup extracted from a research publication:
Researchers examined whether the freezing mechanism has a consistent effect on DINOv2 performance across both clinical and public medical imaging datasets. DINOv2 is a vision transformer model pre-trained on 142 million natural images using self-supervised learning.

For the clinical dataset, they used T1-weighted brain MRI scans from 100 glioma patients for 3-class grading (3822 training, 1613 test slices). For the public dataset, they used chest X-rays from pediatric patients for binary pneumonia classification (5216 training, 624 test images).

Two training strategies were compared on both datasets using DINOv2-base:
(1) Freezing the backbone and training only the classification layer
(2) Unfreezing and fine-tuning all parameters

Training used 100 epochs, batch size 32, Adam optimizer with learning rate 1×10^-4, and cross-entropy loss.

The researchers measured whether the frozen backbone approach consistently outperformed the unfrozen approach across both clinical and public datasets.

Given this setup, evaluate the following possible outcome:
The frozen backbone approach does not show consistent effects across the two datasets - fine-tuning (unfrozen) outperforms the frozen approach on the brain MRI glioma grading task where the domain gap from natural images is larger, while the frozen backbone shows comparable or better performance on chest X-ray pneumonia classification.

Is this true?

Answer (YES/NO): NO